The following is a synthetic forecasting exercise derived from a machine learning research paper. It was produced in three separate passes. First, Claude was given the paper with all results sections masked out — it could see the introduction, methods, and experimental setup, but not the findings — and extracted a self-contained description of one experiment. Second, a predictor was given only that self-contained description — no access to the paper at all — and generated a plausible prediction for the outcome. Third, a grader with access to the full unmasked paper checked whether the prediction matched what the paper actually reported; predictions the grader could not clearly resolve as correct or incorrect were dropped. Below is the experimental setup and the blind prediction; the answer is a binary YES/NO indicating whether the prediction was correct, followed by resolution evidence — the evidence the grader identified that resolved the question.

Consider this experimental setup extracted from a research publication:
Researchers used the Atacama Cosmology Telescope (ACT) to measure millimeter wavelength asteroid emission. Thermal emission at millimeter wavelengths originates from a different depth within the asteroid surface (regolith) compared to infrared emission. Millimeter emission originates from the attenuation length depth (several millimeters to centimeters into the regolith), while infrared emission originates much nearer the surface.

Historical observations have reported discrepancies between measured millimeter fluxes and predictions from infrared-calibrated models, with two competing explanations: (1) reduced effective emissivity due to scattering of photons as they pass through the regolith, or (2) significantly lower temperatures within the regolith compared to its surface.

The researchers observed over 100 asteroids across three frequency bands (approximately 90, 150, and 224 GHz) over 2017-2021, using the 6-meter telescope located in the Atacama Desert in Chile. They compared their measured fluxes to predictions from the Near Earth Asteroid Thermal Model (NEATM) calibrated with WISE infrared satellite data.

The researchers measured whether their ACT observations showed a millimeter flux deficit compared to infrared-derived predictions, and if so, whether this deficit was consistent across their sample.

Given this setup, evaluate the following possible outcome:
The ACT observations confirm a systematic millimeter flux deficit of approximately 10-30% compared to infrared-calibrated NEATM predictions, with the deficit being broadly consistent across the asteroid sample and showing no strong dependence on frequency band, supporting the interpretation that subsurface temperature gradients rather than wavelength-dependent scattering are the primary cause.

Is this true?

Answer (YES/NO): NO